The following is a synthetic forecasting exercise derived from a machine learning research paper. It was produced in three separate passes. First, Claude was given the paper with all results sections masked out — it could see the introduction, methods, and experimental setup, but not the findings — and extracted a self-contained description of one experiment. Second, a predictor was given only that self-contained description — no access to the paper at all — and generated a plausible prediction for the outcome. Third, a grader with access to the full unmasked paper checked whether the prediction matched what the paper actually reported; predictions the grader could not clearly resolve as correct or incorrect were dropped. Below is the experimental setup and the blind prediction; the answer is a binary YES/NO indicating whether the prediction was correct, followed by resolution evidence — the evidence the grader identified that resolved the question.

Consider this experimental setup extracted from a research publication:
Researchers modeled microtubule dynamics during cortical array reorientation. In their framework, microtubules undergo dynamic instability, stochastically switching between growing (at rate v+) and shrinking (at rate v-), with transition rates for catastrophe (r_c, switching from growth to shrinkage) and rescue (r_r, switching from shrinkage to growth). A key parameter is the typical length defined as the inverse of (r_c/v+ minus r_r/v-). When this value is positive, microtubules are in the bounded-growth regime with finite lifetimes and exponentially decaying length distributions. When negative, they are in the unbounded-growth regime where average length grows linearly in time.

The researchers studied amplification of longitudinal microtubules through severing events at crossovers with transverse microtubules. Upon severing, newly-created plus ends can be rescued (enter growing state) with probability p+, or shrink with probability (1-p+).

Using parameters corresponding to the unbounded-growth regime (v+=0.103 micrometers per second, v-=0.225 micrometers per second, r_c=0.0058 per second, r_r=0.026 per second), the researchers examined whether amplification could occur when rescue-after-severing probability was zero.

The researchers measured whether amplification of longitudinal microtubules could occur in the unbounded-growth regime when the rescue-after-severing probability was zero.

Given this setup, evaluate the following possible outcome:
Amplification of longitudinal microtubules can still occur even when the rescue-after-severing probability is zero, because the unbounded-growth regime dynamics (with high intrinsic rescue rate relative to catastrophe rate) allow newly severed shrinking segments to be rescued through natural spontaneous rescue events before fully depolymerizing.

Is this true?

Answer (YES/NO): NO